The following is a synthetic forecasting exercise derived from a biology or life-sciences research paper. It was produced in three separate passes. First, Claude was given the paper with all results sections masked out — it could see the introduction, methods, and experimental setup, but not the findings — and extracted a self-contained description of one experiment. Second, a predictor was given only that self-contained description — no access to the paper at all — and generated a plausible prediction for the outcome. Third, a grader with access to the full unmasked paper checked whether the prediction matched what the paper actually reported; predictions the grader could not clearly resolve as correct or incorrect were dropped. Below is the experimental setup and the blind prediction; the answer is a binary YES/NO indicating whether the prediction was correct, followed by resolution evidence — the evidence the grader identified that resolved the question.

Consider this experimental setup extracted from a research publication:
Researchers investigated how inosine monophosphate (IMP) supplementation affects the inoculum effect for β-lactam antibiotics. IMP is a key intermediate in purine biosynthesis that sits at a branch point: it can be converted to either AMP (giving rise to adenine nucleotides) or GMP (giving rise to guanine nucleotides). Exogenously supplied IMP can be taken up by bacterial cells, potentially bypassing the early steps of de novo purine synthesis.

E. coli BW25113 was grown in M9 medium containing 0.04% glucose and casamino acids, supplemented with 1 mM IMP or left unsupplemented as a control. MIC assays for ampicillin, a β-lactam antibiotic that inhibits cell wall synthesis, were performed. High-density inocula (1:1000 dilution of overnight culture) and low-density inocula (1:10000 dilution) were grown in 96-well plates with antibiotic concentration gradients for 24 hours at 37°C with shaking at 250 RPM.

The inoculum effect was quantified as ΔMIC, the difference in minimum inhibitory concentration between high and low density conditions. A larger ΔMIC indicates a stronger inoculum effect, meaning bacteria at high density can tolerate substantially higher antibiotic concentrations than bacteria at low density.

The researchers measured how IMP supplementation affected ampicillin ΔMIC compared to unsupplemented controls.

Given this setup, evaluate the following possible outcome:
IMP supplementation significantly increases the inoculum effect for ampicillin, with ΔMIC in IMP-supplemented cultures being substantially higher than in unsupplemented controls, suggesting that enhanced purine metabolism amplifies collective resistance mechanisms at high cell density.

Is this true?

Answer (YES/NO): YES